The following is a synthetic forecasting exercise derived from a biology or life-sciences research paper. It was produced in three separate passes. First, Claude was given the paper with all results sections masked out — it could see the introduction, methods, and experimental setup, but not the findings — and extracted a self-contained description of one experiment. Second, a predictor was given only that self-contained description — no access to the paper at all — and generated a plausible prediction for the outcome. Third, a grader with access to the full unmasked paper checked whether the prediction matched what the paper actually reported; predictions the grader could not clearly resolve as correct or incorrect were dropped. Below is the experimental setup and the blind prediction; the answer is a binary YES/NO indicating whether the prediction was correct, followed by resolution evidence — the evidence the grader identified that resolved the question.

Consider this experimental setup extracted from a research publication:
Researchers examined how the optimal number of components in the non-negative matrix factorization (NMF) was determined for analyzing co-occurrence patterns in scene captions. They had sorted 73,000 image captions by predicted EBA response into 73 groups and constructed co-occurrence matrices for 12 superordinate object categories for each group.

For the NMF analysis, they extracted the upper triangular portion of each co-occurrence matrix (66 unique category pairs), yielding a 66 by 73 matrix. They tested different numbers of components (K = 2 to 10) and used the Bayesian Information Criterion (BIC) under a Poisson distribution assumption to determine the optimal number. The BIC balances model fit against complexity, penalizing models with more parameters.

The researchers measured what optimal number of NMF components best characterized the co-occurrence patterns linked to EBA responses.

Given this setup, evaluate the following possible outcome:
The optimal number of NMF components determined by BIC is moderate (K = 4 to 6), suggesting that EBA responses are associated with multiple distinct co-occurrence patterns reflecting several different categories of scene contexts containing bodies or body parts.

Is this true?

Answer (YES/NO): NO